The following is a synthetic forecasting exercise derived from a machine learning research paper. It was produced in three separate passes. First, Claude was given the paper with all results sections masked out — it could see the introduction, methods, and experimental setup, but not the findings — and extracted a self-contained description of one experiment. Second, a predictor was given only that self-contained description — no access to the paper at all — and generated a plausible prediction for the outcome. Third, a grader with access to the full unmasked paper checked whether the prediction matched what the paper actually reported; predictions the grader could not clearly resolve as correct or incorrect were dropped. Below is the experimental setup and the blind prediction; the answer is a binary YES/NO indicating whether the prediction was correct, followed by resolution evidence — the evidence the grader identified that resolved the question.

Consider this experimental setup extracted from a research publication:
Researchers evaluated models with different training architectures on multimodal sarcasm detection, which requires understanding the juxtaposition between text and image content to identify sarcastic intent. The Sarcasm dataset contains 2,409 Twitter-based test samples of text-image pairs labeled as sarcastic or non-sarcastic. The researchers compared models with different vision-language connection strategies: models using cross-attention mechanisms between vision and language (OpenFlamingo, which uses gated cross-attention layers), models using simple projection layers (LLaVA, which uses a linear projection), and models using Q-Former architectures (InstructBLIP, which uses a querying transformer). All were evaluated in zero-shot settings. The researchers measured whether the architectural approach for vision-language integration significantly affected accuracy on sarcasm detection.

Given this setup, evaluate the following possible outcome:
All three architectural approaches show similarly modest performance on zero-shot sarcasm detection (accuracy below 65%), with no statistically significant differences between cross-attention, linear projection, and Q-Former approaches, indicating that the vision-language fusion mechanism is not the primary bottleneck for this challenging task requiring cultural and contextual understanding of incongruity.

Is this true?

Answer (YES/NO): NO